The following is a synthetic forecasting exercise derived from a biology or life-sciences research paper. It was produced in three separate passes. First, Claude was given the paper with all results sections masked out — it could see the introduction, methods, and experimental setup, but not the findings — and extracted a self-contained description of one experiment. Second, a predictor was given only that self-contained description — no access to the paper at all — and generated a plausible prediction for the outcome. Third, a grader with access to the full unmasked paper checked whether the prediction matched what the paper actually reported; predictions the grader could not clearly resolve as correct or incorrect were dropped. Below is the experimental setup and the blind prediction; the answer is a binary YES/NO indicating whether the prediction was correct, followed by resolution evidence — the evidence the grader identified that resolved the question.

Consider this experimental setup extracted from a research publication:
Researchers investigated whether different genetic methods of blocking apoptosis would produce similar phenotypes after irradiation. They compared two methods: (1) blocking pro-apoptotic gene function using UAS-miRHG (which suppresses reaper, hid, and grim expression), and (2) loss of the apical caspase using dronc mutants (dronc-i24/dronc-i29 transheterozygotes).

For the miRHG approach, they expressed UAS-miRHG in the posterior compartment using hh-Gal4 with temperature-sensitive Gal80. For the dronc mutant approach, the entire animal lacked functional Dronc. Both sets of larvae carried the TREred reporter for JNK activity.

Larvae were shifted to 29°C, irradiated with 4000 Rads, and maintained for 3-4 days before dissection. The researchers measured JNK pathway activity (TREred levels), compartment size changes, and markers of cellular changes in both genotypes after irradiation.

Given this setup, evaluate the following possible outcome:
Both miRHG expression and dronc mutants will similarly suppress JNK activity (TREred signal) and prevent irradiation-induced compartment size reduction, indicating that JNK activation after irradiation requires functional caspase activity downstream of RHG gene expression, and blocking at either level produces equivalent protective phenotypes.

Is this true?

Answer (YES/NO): NO